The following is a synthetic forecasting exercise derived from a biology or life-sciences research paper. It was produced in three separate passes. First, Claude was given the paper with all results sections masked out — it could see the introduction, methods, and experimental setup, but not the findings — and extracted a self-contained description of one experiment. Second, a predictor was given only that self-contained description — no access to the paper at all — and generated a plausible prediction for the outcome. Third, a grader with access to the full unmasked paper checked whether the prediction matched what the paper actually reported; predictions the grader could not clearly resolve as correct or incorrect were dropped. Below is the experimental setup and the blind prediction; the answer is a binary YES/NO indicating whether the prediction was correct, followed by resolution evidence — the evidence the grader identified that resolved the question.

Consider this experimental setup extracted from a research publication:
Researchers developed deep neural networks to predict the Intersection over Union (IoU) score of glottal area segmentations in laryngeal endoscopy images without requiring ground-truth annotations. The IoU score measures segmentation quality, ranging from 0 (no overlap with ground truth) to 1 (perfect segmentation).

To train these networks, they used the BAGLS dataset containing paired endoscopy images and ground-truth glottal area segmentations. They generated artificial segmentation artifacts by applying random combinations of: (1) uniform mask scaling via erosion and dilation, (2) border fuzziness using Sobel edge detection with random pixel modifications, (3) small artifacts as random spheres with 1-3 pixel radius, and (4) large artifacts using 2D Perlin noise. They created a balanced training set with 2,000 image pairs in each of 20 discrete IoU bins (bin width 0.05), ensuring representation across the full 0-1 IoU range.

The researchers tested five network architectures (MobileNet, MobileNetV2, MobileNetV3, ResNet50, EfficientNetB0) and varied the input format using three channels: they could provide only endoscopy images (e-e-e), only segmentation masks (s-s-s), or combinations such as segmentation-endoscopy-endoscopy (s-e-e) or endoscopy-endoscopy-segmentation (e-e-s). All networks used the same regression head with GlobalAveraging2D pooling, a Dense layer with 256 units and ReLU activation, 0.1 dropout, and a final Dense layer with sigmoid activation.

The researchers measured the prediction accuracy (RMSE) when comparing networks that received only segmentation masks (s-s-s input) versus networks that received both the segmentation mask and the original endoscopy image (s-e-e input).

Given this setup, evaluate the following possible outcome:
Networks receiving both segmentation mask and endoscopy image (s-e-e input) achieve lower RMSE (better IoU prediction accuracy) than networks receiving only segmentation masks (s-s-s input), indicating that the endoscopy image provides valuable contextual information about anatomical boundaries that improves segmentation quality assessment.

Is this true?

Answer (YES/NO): YES